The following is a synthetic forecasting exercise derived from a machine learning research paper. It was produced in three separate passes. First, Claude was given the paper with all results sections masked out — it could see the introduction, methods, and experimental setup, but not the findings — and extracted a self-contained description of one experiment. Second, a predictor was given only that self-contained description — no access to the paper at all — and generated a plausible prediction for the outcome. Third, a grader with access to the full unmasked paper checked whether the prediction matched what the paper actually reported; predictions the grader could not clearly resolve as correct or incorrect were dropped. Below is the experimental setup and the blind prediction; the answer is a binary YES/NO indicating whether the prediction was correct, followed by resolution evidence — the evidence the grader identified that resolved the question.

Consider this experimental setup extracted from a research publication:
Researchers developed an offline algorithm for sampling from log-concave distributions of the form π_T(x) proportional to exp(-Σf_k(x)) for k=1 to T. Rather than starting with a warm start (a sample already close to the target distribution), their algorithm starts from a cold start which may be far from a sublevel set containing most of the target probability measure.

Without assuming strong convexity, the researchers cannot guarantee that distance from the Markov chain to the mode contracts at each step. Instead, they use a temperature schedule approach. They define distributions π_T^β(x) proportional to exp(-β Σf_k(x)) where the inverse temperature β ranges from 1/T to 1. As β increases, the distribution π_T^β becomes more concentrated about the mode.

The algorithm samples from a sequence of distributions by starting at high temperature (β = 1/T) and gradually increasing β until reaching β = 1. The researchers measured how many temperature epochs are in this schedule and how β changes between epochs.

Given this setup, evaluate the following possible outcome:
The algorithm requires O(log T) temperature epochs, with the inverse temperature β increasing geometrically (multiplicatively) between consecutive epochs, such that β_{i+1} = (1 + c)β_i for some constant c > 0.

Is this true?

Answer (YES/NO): YES